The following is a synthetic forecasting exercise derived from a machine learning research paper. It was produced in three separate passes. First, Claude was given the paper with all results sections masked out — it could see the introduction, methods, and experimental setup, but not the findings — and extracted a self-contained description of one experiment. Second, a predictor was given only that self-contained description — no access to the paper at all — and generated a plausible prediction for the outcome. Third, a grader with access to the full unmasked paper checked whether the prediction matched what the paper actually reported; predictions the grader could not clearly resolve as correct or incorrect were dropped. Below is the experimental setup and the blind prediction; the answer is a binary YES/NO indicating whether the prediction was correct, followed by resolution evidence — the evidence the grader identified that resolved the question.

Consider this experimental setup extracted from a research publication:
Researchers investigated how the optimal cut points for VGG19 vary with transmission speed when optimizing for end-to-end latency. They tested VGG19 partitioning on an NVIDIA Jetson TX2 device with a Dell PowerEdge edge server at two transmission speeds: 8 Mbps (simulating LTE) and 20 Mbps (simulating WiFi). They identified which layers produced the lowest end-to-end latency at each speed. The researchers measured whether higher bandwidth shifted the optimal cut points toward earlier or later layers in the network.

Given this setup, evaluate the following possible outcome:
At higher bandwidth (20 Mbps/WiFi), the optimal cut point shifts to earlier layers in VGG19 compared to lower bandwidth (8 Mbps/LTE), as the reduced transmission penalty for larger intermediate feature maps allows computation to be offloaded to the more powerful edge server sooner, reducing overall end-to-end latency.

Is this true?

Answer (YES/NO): YES